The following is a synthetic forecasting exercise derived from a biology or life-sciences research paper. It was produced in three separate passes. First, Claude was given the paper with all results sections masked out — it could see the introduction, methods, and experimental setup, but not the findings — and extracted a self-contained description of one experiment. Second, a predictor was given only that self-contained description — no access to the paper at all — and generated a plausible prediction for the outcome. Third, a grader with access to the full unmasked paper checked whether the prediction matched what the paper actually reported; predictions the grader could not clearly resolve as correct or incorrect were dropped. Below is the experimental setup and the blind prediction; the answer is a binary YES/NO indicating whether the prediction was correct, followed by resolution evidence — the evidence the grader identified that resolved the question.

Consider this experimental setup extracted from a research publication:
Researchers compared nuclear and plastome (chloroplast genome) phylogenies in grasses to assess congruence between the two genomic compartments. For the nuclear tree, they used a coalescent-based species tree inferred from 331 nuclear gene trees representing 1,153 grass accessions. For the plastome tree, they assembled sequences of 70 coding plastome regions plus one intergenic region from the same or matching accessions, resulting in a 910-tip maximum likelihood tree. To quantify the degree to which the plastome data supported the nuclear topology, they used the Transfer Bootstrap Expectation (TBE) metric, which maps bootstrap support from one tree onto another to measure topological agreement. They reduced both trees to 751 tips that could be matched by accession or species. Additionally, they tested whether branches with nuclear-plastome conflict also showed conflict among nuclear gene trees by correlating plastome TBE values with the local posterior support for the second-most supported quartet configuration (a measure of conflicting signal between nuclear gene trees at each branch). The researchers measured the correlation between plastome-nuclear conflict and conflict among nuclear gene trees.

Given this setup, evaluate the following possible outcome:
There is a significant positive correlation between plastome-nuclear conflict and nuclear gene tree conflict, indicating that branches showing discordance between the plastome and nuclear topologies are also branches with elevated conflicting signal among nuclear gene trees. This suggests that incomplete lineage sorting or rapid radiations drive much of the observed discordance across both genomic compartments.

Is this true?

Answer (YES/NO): YES